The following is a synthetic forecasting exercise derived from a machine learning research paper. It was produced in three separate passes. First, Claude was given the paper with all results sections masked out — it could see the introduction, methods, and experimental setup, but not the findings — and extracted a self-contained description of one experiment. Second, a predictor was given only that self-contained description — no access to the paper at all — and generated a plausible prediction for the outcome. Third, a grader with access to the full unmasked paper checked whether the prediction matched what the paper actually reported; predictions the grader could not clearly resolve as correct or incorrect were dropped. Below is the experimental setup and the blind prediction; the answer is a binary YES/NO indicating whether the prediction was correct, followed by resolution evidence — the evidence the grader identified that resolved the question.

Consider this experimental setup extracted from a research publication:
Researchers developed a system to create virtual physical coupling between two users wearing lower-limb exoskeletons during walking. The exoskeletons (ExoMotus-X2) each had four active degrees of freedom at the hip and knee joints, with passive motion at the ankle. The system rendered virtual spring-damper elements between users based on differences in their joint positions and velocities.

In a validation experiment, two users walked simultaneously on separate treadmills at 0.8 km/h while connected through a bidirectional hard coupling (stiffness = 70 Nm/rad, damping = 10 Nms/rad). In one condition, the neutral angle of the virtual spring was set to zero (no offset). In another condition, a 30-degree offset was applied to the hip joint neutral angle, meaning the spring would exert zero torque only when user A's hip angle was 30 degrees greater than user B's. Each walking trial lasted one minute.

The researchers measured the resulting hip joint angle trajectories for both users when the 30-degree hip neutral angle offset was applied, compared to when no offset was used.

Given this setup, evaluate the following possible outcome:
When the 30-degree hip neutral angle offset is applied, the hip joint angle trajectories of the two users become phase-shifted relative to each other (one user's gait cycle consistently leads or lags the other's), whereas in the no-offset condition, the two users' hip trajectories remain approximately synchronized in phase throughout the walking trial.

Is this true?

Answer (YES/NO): NO